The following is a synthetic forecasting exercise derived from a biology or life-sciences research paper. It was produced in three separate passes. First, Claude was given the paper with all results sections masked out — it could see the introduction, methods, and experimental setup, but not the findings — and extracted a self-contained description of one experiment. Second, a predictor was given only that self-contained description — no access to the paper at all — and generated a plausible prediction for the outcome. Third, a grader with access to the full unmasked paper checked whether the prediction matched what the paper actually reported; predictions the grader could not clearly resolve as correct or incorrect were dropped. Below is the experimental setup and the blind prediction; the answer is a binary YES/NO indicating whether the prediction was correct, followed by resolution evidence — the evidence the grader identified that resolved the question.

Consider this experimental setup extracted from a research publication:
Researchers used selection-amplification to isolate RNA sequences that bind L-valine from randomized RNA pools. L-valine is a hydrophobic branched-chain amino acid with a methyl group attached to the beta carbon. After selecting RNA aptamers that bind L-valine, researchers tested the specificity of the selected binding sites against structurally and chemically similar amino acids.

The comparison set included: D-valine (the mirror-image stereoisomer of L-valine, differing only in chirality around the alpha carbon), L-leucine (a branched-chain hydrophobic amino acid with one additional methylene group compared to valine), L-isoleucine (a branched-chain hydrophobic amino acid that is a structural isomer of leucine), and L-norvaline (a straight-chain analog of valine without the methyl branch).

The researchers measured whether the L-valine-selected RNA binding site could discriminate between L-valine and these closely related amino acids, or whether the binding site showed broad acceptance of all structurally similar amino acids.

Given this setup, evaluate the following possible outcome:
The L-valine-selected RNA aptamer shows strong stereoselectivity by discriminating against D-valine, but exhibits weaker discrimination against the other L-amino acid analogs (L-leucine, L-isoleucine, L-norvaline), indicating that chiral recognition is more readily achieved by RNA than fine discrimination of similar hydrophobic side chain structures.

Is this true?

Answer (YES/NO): NO